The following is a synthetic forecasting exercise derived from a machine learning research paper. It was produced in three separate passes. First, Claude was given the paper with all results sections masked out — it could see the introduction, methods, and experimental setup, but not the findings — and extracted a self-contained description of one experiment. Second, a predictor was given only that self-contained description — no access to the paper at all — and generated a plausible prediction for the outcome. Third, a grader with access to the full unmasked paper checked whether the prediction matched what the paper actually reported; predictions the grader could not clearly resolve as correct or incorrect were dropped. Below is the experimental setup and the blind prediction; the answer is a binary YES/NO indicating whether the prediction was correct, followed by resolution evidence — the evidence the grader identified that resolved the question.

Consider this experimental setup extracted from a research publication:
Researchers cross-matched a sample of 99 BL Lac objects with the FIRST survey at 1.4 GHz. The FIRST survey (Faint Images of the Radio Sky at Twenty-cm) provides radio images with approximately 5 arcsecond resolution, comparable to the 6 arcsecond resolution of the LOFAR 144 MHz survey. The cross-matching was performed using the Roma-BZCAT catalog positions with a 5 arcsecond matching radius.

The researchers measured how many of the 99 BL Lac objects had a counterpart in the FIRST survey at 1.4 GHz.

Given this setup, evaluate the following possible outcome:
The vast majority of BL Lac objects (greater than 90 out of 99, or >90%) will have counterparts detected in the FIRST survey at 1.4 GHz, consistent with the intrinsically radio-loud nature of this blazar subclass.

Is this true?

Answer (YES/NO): NO